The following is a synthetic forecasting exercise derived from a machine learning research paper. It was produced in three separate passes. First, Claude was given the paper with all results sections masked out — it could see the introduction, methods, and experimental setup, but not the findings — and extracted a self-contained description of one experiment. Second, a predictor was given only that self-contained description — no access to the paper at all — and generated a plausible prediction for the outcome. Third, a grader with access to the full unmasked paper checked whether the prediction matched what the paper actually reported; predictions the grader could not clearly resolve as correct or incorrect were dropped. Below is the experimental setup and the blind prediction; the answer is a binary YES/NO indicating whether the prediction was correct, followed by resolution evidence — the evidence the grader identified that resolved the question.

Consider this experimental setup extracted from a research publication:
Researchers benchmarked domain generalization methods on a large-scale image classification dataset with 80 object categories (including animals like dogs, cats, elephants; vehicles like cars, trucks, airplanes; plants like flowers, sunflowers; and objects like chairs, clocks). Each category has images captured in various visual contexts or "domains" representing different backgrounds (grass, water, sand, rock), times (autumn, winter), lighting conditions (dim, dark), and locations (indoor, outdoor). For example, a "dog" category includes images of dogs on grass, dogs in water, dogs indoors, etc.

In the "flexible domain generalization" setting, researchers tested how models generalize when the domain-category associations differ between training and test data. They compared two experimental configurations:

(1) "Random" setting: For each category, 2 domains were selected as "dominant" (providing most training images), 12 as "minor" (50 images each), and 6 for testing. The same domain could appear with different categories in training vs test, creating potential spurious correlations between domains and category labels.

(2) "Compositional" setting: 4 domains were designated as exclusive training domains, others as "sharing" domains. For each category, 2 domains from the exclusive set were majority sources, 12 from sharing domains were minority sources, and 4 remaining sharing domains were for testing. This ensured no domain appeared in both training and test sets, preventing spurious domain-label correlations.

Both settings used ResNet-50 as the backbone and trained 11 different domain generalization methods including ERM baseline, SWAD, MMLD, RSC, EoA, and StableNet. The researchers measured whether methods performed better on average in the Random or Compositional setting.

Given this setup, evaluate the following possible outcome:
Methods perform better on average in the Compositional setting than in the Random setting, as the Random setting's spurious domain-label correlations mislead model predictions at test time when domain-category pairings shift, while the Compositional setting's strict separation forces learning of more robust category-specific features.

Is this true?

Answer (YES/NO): YES